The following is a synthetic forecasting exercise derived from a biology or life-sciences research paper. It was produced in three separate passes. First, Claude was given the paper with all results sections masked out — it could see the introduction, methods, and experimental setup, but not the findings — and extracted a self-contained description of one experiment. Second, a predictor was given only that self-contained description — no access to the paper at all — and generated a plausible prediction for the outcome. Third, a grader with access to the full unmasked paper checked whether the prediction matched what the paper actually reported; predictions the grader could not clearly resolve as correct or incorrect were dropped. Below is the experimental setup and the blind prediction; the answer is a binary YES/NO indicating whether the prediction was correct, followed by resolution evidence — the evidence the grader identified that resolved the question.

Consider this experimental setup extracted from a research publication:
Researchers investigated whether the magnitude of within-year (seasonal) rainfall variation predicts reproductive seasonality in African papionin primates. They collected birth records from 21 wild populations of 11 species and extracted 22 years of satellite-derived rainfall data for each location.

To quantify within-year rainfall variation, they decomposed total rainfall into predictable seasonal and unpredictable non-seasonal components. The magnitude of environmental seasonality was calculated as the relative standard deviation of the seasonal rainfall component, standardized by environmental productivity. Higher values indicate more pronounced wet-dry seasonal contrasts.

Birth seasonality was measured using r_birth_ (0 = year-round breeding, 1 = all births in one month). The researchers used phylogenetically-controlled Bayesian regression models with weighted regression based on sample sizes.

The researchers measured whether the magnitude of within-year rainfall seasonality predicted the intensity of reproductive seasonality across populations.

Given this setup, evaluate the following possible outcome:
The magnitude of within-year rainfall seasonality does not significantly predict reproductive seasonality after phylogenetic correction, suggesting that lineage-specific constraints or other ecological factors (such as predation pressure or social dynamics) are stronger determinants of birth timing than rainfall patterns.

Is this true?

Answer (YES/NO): NO